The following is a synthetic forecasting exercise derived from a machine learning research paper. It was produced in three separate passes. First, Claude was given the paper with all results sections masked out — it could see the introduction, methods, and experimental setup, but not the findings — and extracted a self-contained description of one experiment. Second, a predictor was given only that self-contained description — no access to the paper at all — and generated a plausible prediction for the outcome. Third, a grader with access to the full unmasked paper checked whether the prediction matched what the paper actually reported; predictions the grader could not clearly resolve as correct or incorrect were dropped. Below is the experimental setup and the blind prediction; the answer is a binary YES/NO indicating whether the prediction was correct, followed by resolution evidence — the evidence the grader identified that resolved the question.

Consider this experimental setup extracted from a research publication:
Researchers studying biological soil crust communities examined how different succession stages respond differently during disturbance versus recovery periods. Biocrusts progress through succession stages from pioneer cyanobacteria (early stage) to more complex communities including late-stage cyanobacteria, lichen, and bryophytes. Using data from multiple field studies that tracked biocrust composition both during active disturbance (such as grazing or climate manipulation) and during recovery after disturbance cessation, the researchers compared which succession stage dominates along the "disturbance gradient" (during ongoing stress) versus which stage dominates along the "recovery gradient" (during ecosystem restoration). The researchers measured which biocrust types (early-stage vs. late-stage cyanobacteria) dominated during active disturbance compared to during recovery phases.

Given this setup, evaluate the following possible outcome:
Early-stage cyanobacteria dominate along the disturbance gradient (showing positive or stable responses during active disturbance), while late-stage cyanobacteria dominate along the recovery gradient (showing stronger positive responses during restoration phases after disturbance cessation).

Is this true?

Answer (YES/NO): YES